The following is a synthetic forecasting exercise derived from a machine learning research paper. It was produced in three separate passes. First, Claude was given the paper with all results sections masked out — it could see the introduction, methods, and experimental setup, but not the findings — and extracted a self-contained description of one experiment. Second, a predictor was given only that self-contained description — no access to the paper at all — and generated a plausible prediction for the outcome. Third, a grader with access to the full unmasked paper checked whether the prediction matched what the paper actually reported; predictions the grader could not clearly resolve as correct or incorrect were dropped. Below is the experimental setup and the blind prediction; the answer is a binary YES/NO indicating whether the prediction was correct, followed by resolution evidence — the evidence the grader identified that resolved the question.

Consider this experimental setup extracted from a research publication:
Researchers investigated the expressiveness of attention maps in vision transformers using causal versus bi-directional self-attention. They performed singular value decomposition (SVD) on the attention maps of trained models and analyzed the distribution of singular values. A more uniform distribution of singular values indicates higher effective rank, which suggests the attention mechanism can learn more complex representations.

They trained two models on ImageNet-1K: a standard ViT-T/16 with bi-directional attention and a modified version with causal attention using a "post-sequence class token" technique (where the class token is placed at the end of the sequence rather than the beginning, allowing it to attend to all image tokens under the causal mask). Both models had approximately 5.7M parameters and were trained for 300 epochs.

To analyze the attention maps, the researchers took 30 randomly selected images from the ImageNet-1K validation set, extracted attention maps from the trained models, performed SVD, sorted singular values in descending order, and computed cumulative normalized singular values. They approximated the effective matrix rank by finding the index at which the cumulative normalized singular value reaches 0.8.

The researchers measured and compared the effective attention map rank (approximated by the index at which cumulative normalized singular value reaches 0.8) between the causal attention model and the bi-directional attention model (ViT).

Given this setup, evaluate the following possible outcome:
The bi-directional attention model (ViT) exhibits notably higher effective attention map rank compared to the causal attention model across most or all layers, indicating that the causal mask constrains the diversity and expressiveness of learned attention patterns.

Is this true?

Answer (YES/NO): NO